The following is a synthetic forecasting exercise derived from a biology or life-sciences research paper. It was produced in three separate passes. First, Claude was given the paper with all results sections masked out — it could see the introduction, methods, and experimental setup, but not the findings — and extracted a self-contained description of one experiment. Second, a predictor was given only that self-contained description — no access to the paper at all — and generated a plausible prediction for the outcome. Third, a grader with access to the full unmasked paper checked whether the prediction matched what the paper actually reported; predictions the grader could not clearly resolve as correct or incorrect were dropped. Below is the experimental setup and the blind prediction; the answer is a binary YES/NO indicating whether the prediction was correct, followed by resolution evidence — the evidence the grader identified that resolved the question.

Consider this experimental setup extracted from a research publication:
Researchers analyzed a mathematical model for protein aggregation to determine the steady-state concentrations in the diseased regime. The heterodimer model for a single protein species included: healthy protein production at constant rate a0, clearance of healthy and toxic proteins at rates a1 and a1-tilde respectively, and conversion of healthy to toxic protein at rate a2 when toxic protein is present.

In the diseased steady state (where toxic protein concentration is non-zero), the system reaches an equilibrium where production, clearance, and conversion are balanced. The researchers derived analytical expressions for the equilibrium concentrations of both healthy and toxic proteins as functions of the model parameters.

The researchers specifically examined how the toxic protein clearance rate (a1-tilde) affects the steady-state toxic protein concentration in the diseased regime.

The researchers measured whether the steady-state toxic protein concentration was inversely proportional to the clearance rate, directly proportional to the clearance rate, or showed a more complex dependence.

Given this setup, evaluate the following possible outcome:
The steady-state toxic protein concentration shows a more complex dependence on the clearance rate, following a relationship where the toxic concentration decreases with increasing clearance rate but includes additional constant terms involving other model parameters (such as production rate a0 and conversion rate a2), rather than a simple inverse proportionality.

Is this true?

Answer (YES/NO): YES